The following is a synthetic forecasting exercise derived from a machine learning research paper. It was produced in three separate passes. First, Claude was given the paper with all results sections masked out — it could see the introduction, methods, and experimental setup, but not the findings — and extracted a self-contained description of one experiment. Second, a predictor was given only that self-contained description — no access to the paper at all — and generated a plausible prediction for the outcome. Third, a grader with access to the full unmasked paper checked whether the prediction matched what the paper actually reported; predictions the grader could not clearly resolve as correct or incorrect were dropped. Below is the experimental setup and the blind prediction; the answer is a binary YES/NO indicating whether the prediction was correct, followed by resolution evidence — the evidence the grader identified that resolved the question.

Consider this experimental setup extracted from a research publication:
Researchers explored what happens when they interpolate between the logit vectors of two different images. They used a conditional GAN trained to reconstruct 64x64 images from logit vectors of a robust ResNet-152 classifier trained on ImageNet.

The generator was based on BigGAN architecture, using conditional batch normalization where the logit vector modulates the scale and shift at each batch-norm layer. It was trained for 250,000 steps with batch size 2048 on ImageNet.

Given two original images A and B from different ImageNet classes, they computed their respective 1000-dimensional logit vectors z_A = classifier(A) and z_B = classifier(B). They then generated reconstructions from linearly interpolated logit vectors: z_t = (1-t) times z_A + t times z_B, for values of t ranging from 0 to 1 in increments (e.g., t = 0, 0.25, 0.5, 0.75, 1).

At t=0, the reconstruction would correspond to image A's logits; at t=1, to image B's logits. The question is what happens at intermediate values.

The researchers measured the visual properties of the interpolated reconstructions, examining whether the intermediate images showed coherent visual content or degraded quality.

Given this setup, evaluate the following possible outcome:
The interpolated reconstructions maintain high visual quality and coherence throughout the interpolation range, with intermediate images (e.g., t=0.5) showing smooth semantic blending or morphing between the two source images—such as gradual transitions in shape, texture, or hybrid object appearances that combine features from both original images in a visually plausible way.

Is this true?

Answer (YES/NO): YES